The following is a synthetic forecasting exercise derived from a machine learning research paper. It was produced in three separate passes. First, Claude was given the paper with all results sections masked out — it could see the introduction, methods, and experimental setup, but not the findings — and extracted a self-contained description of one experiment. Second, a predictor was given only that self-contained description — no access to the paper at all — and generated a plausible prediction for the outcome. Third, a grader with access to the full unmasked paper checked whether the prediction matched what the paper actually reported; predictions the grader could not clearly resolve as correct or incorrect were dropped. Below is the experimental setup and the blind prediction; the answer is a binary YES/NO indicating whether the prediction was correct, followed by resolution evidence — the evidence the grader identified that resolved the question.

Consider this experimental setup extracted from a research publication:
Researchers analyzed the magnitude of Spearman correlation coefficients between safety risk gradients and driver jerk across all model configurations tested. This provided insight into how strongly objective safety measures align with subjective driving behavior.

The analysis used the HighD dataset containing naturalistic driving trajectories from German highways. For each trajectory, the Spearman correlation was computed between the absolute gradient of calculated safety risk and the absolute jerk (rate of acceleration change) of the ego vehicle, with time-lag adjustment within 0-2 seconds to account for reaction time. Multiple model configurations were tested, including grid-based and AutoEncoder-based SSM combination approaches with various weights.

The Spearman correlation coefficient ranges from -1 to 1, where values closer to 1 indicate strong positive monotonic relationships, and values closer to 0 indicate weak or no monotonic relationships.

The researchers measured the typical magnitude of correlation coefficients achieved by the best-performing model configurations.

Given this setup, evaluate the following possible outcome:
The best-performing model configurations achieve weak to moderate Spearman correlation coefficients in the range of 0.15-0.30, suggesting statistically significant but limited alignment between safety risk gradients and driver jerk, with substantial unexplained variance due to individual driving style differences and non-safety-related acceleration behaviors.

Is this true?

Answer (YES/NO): NO